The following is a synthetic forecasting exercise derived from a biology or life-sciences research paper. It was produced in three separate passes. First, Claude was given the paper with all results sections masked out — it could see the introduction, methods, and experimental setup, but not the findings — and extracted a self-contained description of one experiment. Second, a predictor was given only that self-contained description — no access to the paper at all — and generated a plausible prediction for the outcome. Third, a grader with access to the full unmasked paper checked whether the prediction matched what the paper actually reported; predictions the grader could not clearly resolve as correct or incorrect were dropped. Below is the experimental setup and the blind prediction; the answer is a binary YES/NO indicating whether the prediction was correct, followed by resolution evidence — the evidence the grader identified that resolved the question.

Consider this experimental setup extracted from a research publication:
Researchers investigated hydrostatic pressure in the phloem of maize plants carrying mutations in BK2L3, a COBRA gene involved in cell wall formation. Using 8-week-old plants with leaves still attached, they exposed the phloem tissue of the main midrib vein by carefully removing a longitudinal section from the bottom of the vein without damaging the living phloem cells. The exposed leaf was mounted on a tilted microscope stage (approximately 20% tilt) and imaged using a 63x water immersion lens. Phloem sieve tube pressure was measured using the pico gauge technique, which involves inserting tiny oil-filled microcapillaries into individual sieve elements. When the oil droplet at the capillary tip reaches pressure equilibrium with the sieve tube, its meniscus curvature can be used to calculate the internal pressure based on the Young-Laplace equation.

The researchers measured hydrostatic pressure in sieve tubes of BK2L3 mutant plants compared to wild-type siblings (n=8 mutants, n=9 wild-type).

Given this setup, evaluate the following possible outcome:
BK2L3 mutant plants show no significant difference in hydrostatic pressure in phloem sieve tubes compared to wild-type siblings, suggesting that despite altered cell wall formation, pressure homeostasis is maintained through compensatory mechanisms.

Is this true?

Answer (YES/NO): NO